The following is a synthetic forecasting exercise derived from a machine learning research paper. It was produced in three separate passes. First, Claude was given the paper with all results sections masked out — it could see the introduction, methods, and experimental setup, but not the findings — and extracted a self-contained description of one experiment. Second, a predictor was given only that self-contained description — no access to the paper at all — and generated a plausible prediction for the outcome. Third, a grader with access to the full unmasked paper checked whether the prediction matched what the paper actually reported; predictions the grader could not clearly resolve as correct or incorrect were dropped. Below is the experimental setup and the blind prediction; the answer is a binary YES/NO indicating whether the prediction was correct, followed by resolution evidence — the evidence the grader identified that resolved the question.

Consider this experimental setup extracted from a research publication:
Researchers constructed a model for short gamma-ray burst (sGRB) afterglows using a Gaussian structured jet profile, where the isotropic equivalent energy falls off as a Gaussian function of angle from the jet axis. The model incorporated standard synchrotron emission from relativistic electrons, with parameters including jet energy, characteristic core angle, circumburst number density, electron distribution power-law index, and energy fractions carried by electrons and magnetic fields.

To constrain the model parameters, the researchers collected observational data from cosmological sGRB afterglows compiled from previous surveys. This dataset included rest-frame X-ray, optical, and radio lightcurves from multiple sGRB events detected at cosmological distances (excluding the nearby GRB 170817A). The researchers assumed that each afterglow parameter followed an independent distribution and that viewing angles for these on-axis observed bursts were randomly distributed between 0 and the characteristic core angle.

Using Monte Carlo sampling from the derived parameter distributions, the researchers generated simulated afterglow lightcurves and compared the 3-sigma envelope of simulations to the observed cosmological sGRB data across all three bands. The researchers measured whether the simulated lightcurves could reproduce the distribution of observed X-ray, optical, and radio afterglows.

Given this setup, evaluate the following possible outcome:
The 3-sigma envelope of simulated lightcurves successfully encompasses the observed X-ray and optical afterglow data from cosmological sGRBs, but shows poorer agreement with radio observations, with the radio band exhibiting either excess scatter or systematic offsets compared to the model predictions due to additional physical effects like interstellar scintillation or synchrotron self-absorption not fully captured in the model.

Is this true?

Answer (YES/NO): NO